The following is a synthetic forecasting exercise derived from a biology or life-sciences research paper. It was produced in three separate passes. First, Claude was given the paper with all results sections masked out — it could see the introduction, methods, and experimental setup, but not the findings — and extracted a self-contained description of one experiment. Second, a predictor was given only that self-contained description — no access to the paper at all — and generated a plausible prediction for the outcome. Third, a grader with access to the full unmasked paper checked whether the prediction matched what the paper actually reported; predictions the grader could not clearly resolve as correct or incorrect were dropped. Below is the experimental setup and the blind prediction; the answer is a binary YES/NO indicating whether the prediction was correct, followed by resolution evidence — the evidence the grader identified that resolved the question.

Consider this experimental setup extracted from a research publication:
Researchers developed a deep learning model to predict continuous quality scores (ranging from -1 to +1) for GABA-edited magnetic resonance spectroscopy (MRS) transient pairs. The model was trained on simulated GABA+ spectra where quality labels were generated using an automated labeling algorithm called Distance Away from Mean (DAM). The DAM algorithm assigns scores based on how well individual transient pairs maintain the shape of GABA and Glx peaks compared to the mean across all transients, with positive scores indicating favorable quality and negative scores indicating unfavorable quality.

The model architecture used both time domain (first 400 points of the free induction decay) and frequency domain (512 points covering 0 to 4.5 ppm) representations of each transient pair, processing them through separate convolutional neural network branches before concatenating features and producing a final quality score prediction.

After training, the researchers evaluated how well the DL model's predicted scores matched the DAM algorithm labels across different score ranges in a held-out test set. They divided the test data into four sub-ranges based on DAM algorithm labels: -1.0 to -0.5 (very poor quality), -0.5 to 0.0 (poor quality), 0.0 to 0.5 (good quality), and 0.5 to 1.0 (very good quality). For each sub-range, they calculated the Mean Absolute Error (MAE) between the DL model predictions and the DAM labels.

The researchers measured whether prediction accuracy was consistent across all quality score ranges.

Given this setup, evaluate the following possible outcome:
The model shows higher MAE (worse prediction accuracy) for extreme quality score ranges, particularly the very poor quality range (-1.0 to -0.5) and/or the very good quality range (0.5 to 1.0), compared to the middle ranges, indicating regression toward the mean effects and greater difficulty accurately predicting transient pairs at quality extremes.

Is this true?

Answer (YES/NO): NO